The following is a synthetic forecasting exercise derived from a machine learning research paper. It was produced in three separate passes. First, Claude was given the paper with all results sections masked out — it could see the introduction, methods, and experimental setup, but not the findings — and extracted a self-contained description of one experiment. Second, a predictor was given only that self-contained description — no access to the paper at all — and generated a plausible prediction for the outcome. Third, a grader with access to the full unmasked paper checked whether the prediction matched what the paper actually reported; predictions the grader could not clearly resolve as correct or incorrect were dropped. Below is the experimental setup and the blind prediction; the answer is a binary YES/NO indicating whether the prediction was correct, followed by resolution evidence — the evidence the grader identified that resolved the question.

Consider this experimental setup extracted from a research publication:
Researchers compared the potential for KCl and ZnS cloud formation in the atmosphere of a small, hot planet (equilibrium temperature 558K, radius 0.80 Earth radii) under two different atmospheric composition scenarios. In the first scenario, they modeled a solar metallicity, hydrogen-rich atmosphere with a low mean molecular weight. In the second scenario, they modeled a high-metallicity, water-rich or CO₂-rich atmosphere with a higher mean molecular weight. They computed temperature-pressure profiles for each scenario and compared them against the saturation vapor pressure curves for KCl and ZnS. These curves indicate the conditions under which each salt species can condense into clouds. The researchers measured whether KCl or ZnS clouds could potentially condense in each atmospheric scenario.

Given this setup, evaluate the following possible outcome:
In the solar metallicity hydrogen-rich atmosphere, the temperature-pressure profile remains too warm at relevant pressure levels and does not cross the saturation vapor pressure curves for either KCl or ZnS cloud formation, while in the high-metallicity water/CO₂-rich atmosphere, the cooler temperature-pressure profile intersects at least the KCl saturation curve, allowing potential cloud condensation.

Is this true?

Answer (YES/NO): NO